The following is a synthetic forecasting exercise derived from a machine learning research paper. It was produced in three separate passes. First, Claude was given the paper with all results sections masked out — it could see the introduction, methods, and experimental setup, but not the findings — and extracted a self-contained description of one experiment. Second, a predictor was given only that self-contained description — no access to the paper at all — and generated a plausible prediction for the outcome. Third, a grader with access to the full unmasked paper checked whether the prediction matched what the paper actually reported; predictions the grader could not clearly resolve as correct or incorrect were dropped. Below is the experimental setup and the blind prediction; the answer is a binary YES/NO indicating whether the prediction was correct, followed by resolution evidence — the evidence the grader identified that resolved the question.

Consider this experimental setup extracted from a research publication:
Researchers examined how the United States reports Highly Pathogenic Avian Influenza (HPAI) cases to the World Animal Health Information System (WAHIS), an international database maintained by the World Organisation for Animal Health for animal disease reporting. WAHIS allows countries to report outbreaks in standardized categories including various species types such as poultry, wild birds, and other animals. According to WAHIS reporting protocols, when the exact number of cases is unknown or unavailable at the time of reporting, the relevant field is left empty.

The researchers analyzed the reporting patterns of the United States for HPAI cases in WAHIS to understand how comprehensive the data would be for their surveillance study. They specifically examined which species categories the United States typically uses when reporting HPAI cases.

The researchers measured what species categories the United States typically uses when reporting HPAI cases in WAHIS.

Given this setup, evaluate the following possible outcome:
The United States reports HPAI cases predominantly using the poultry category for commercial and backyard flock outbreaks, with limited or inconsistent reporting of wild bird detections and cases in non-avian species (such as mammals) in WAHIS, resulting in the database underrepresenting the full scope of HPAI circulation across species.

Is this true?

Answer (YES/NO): NO